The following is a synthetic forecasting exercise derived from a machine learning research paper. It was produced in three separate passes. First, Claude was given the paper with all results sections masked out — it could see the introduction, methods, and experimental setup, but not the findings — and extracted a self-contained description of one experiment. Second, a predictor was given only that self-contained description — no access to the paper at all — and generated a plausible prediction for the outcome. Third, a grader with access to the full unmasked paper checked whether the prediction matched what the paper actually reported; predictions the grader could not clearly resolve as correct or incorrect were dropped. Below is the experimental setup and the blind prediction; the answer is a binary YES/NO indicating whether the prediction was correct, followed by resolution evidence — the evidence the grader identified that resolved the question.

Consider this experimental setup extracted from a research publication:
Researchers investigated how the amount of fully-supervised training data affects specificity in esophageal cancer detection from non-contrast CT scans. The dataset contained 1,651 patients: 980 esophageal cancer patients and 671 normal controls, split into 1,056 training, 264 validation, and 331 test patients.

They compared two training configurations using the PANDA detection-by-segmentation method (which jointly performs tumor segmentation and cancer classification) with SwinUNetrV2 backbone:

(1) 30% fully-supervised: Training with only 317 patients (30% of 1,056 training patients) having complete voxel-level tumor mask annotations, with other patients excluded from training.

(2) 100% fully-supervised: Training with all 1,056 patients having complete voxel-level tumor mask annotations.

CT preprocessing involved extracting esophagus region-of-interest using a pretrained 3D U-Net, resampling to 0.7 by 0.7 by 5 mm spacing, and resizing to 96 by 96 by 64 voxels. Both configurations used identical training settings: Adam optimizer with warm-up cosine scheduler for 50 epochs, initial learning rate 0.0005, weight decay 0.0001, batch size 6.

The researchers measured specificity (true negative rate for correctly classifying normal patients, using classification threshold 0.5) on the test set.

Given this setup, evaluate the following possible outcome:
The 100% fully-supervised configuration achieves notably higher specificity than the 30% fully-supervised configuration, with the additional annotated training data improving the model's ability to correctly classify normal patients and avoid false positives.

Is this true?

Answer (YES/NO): NO